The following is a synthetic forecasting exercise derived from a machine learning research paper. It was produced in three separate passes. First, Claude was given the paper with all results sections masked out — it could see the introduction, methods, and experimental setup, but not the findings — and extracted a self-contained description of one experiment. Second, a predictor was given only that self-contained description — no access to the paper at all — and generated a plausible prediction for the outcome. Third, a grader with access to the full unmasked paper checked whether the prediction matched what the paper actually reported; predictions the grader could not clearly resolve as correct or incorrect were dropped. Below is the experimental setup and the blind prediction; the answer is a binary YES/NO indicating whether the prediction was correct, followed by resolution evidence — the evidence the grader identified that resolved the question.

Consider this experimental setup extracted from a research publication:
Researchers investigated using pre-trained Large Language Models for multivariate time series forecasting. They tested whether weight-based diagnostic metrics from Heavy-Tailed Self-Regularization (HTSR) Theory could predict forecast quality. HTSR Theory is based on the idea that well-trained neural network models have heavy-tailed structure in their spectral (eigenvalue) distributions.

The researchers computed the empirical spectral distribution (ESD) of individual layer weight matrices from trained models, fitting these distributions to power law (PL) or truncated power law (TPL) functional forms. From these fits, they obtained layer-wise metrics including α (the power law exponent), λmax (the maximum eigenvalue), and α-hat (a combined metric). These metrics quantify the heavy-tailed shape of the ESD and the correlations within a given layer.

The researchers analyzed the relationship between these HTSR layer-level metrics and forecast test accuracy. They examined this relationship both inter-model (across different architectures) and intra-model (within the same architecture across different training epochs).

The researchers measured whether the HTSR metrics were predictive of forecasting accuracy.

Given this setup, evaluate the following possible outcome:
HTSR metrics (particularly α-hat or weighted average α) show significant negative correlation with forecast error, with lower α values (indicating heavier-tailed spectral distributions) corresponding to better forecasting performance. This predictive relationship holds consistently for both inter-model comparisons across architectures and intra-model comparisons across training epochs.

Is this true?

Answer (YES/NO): NO